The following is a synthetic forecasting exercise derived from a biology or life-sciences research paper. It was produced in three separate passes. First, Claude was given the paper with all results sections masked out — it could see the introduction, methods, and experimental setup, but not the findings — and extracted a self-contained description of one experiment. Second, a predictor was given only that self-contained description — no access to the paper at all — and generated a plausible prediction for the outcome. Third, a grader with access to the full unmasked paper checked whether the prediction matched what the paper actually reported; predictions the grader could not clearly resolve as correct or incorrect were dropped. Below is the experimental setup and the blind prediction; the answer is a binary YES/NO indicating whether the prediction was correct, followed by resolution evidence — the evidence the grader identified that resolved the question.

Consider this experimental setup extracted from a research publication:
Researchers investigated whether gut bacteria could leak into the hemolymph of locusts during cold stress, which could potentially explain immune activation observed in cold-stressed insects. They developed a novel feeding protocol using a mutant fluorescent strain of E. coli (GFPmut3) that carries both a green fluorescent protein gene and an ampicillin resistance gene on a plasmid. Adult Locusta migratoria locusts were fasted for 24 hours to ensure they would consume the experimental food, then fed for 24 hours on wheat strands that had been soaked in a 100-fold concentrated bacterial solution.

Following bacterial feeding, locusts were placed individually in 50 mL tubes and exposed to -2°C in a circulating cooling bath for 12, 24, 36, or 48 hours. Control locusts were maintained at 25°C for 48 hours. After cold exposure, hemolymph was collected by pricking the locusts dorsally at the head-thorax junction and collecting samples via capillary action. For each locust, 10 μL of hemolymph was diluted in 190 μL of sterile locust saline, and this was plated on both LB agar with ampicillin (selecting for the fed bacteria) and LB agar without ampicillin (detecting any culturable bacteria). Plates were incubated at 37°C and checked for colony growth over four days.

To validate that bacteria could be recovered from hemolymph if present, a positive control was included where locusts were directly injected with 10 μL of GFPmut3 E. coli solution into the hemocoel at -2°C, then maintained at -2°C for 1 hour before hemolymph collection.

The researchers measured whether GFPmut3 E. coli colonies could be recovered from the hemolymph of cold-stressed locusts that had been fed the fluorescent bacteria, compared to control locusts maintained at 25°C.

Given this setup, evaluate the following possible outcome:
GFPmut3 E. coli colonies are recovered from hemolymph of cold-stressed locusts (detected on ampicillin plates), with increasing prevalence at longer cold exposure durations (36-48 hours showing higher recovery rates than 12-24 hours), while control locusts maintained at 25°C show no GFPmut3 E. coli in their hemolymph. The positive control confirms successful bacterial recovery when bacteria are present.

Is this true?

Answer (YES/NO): NO